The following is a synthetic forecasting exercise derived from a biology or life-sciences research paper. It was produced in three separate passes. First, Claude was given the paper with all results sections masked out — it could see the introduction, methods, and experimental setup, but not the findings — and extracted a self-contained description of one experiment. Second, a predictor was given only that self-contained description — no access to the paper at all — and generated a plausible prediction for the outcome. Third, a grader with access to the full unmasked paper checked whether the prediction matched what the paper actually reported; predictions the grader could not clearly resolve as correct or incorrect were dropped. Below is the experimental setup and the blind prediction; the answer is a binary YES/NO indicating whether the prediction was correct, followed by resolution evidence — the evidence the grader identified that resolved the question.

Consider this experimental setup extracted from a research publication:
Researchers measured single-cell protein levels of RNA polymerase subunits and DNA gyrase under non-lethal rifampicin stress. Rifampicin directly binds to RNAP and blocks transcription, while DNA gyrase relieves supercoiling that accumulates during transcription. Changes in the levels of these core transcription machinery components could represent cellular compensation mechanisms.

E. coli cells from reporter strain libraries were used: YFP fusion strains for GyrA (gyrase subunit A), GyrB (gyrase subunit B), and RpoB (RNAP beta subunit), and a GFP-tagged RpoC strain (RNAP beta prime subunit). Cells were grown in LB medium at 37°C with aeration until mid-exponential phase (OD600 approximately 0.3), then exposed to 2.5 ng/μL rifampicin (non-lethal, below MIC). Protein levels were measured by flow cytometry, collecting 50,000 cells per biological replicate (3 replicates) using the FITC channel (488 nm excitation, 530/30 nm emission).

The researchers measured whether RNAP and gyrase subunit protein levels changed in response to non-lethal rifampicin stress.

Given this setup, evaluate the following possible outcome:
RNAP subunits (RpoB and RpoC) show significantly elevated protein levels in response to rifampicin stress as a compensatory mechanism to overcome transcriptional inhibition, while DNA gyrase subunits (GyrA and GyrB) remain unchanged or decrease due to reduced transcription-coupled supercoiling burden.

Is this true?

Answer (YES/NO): NO